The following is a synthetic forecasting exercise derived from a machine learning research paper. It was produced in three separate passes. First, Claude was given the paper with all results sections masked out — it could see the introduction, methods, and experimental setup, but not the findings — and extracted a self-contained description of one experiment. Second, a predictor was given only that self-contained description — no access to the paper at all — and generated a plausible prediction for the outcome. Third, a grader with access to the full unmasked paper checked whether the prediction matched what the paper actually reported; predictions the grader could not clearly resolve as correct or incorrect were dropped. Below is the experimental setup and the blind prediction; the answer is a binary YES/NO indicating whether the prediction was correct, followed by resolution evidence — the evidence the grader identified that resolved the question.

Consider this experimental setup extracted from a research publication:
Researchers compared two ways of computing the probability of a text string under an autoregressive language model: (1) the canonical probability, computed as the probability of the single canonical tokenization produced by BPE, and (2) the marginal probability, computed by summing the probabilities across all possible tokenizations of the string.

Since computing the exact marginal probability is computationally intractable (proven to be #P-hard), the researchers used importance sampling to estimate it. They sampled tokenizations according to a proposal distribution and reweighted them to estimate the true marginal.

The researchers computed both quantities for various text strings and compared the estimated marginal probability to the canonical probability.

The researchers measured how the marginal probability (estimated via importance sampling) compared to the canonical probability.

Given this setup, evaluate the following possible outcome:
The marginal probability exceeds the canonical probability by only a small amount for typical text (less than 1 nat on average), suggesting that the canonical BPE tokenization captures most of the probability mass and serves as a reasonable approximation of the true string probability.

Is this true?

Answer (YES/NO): YES